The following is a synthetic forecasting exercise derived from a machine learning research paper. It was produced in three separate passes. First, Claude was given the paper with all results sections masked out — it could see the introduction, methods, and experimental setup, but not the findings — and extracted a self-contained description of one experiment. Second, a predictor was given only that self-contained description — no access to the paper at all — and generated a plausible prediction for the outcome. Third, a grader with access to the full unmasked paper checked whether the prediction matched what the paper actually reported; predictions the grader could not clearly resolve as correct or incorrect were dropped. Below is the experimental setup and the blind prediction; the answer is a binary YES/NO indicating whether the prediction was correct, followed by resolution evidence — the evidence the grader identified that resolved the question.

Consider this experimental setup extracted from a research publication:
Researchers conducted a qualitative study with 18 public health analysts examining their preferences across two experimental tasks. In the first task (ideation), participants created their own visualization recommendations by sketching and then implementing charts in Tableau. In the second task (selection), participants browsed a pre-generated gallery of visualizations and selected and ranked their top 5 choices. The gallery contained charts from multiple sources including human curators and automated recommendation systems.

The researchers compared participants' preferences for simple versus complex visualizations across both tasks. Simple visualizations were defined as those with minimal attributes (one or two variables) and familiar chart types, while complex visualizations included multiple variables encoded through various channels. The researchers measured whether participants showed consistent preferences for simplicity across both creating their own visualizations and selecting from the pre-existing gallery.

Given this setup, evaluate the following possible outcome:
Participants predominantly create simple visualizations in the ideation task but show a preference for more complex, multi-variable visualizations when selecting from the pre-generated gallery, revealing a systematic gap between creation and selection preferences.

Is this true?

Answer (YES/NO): NO